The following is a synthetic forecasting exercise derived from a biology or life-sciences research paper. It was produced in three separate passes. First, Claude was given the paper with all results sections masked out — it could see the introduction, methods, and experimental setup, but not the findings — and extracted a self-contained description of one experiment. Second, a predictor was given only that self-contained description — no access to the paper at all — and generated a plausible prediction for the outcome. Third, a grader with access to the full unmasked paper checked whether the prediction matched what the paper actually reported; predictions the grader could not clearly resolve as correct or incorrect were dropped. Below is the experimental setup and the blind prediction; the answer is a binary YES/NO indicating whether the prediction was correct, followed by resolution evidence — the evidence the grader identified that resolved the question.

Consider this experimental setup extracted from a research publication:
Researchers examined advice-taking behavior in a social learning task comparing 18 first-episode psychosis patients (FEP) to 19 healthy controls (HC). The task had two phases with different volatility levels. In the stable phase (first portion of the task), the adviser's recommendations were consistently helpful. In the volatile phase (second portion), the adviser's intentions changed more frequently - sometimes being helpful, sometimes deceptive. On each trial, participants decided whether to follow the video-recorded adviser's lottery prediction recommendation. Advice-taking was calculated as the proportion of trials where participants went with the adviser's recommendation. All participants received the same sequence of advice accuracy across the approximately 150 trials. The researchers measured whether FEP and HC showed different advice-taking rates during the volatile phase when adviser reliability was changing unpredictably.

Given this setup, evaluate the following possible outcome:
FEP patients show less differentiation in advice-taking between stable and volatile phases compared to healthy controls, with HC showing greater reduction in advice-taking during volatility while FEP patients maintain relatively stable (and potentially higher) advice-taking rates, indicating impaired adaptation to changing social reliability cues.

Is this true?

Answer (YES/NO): YES